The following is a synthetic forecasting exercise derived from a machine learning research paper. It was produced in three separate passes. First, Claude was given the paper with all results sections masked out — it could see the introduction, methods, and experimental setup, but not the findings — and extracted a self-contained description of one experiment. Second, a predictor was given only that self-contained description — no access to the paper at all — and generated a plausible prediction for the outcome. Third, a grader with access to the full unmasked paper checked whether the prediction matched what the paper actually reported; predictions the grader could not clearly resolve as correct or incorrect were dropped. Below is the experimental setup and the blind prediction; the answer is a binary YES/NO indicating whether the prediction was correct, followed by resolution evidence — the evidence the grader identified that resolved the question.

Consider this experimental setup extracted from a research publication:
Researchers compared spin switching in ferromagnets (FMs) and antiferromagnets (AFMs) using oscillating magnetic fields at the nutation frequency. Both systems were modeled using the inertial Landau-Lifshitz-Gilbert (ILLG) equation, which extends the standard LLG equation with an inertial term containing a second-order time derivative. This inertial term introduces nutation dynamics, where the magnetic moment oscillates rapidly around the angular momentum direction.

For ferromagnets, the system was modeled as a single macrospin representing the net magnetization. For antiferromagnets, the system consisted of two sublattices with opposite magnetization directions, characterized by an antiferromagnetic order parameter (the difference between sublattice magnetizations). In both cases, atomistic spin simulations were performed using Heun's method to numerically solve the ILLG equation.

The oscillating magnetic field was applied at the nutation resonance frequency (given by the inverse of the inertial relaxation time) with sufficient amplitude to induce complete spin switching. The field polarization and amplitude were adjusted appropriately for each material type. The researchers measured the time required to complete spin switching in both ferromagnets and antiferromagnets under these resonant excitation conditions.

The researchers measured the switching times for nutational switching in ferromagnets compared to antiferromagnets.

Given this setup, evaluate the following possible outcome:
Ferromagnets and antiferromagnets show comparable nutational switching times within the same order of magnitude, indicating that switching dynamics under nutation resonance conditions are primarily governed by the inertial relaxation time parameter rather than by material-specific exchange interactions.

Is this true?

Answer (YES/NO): NO